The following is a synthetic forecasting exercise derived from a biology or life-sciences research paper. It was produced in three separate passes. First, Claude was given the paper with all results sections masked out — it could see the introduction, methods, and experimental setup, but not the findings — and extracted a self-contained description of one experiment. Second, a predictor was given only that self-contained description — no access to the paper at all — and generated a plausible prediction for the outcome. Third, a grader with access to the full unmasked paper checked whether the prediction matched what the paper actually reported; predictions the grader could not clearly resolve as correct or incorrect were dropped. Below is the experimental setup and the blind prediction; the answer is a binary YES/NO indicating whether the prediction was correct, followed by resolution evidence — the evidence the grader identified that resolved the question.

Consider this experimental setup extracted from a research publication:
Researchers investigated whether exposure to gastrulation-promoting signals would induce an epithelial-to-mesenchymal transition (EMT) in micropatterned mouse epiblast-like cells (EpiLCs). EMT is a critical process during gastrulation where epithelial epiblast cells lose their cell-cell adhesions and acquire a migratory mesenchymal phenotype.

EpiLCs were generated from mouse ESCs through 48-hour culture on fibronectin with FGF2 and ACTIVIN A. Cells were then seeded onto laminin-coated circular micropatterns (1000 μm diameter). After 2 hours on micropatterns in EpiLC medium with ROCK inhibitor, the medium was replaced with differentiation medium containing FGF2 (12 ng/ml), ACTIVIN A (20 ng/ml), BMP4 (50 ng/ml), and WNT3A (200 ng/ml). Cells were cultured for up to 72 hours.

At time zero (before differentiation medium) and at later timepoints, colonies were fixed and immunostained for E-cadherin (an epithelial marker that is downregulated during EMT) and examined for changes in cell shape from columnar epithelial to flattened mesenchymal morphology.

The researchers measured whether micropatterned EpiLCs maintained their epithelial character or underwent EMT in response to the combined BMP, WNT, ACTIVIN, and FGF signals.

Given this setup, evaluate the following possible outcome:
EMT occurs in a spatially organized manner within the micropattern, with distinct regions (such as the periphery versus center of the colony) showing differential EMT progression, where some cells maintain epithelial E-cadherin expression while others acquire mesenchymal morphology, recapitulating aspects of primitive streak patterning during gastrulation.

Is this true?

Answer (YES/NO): YES